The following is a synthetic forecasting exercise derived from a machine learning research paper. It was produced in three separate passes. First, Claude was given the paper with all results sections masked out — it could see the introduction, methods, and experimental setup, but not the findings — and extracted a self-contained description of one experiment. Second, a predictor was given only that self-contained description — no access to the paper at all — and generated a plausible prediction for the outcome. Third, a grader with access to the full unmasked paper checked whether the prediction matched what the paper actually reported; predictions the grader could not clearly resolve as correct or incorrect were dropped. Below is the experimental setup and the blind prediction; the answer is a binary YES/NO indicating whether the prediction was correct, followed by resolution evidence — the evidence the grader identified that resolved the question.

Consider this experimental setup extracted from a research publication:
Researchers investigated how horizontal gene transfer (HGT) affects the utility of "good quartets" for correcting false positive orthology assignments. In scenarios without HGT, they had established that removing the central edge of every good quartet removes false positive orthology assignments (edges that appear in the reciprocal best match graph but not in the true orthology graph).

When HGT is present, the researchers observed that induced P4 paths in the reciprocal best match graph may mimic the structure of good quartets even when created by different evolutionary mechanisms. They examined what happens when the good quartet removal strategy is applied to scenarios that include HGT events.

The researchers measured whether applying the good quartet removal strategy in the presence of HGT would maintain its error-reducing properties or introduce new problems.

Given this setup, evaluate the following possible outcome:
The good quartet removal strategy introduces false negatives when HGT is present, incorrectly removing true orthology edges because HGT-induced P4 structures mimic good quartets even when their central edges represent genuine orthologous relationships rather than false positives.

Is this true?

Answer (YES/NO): YES